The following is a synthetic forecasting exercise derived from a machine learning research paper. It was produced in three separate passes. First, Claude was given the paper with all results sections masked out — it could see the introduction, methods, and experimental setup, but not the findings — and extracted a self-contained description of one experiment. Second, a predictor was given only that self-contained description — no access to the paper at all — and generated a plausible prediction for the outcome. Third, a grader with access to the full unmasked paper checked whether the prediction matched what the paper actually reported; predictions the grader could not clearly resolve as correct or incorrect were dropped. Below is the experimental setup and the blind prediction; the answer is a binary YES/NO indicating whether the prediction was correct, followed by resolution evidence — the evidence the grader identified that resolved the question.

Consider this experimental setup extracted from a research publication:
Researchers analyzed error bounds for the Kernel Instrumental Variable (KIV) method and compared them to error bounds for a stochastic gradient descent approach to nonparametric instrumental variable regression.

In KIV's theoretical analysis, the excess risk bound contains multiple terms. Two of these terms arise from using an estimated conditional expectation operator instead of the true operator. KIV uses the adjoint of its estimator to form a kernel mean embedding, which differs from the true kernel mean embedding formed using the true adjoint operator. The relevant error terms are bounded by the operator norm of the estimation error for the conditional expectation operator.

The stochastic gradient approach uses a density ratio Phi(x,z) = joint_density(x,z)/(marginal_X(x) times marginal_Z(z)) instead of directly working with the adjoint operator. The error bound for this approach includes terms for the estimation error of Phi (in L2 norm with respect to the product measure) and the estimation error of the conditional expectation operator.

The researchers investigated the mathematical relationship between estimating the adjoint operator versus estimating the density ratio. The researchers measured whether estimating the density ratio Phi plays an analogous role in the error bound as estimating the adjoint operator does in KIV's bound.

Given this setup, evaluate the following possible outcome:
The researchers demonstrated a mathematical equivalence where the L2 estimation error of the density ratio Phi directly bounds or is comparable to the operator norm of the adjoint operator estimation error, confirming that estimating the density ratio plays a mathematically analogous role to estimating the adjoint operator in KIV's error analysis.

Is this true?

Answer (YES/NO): YES